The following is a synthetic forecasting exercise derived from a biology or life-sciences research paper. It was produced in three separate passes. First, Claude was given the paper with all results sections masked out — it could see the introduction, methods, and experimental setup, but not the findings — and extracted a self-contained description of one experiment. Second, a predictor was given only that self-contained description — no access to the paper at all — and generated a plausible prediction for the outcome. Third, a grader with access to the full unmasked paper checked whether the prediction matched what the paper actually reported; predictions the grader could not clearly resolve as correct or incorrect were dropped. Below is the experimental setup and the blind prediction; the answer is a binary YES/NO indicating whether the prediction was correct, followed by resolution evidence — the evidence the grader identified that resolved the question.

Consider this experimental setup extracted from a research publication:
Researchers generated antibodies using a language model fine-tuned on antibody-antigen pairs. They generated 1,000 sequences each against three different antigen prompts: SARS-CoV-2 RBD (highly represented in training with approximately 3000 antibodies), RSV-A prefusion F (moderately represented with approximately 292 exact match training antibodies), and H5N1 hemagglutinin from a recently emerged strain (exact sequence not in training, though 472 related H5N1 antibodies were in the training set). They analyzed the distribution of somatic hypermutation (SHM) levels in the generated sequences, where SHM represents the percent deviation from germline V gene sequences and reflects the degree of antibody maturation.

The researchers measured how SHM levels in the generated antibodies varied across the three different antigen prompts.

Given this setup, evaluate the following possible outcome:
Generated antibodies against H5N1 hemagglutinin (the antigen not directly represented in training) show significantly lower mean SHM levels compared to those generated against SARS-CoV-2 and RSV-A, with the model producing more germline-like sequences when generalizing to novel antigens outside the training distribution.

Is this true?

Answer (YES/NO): NO